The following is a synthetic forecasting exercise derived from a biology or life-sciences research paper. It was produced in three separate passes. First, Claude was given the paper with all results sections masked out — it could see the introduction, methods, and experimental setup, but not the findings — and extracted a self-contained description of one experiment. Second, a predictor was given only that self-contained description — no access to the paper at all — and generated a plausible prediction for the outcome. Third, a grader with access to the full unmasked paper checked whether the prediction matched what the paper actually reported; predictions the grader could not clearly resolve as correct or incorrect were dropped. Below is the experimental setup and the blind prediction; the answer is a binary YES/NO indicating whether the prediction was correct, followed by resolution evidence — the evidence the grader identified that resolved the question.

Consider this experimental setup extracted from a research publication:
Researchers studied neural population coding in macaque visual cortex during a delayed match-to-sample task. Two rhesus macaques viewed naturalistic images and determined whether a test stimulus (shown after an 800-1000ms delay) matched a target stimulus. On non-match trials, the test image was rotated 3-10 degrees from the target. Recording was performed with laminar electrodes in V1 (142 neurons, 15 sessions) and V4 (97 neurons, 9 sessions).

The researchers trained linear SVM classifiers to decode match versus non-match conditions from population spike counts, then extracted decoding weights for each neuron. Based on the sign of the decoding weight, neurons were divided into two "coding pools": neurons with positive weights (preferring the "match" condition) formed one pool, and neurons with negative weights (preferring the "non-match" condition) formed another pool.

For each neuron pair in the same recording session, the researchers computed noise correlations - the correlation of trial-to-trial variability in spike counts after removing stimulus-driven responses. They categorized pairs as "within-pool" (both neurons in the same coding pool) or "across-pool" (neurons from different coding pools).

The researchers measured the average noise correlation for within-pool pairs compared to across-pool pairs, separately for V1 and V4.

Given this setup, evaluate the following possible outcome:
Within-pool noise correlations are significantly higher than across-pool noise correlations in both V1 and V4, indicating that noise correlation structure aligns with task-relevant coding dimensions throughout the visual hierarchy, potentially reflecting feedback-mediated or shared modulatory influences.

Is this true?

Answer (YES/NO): NO